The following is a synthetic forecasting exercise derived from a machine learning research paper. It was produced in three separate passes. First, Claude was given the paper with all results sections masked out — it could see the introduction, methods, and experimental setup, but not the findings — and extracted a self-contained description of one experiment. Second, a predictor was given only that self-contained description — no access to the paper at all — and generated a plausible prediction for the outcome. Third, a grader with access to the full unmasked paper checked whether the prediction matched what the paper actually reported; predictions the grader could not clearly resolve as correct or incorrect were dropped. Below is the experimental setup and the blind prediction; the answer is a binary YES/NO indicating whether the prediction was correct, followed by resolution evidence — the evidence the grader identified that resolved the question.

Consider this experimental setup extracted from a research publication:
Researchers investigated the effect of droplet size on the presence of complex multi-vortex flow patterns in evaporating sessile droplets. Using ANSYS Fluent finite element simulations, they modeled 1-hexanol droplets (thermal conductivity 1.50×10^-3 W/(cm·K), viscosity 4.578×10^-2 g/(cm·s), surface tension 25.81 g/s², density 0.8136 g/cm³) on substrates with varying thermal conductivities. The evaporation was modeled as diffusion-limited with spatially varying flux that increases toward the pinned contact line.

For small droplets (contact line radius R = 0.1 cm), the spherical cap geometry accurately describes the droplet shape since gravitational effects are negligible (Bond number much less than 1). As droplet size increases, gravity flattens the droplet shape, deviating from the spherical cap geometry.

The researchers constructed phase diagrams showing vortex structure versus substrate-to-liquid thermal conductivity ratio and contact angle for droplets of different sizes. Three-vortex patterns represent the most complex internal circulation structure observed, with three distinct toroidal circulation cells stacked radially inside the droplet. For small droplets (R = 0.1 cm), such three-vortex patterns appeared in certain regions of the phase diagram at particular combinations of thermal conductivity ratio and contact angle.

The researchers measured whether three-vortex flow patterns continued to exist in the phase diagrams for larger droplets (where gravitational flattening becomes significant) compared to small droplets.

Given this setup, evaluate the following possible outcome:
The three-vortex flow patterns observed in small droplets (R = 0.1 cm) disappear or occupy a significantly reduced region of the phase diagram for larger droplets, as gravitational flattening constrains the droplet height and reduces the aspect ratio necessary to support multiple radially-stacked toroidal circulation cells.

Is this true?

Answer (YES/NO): YES